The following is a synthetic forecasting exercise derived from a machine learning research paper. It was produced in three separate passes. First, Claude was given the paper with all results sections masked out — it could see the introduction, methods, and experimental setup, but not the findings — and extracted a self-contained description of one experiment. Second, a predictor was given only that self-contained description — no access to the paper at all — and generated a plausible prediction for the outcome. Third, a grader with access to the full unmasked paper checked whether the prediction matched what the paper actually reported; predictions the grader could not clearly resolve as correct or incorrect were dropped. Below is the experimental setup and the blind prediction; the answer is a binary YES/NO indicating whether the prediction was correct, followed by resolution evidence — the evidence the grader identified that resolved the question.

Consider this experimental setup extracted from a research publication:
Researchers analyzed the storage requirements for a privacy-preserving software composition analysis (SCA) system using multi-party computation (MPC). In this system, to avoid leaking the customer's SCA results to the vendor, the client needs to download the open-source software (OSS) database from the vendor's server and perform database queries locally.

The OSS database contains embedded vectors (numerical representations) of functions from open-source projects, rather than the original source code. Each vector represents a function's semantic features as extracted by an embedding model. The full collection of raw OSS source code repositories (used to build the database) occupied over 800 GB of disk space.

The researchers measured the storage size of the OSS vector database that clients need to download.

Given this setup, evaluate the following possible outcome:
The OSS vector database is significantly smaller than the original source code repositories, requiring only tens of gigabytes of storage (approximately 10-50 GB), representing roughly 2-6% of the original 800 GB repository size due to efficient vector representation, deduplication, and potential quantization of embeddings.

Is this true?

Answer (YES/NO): NO